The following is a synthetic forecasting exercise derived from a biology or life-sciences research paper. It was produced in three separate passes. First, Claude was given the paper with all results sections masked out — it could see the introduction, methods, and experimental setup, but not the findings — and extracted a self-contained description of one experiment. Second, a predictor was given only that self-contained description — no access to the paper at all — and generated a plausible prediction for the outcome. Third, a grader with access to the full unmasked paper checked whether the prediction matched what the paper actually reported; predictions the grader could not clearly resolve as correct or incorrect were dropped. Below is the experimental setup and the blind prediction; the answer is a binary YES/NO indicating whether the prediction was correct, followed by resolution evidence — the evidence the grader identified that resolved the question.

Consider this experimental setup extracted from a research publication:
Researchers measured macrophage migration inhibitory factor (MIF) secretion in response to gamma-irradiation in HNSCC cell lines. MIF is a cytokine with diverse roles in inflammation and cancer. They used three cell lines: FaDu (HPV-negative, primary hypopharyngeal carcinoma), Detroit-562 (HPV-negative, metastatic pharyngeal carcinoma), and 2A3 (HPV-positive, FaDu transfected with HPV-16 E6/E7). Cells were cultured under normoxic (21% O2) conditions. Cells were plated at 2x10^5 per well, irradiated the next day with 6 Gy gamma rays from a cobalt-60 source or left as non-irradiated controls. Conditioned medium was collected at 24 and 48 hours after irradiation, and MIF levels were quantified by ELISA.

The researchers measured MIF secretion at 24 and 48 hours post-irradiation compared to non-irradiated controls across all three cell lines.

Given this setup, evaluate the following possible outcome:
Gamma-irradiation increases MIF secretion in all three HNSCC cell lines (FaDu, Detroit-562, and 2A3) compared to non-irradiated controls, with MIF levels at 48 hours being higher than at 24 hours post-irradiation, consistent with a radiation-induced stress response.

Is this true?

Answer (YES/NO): NO